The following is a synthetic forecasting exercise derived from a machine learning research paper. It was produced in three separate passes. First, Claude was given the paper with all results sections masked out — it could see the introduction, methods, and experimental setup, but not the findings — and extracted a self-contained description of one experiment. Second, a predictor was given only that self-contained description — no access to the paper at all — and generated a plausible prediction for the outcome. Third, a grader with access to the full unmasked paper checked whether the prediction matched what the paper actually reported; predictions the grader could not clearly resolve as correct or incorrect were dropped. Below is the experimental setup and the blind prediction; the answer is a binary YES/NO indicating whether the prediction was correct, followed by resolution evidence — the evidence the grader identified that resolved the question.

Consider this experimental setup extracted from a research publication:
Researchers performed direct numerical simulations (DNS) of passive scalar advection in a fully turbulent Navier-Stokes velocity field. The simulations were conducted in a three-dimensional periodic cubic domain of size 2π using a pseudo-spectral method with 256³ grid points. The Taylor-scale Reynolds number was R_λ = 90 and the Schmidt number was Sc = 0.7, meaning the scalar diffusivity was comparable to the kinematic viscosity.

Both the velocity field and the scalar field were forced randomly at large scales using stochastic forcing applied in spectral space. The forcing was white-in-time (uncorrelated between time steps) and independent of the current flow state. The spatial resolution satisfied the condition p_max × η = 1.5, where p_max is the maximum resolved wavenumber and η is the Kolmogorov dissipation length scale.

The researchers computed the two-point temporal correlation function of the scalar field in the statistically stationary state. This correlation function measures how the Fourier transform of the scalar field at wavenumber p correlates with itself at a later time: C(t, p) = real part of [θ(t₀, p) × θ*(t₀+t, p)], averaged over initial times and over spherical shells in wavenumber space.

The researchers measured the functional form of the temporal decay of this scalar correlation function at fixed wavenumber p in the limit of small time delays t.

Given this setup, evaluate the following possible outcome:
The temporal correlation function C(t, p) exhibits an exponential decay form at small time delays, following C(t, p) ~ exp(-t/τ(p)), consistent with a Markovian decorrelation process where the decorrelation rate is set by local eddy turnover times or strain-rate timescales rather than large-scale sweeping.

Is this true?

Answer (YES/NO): NO